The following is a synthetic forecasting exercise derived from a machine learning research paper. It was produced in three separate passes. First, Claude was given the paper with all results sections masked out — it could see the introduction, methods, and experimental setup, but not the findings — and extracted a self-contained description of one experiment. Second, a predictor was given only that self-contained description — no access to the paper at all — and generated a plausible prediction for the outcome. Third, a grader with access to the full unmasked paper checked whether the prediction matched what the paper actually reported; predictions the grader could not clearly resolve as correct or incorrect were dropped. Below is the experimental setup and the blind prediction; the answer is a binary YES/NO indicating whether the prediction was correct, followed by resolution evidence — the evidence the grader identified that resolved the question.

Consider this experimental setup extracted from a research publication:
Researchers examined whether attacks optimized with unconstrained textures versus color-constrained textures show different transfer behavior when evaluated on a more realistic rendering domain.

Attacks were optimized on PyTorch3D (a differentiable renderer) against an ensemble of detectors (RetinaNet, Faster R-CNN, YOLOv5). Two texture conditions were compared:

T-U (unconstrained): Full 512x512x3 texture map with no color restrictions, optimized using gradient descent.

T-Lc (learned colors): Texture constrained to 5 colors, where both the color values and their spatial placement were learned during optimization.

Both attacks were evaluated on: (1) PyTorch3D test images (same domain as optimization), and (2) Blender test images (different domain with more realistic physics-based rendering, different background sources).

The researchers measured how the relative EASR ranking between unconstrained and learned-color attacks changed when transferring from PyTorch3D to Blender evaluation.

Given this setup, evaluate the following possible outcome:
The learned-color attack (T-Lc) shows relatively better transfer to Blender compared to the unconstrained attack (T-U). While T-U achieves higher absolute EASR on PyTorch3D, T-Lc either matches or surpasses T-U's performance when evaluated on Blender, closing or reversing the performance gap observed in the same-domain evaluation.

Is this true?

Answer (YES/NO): YES